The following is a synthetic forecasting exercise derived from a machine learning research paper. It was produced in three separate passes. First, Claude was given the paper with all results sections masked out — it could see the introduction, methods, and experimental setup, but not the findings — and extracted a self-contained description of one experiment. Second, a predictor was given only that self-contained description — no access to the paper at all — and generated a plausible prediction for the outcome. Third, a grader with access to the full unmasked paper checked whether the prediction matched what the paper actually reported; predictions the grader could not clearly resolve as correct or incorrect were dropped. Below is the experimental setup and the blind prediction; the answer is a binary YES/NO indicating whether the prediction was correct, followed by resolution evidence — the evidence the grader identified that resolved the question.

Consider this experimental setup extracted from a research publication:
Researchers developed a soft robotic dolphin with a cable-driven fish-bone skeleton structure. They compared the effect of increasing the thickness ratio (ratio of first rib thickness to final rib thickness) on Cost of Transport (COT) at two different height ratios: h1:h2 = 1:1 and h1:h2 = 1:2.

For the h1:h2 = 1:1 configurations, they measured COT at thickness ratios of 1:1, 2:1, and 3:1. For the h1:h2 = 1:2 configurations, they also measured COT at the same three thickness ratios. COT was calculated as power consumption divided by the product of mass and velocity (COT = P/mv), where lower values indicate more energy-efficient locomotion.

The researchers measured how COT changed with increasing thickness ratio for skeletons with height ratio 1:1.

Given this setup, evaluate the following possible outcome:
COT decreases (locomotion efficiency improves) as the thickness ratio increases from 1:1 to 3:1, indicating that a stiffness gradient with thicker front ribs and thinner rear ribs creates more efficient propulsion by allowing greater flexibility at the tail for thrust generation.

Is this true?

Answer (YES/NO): NO